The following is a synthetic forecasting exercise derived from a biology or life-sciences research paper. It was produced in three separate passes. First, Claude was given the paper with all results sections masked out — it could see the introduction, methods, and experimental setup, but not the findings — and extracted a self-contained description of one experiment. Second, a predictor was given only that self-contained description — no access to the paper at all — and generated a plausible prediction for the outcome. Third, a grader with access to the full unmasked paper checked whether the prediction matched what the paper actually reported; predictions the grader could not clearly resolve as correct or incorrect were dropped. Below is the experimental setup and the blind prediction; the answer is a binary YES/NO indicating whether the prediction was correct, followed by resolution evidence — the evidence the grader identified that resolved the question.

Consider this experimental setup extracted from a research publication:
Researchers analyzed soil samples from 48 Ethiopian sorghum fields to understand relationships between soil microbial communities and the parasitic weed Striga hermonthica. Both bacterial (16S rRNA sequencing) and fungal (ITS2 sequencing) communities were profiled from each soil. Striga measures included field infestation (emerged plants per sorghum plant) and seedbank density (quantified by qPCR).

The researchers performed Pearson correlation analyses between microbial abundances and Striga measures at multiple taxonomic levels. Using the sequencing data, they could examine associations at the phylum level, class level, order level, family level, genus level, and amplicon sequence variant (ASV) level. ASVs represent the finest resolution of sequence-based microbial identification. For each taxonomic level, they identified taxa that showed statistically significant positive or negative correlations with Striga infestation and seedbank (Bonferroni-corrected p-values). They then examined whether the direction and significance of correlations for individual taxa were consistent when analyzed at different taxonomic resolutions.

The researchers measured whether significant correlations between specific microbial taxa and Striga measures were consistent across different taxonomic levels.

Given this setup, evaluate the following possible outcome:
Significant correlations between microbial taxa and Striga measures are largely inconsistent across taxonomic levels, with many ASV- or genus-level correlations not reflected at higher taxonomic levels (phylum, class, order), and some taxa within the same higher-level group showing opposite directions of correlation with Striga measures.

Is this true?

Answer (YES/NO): YES